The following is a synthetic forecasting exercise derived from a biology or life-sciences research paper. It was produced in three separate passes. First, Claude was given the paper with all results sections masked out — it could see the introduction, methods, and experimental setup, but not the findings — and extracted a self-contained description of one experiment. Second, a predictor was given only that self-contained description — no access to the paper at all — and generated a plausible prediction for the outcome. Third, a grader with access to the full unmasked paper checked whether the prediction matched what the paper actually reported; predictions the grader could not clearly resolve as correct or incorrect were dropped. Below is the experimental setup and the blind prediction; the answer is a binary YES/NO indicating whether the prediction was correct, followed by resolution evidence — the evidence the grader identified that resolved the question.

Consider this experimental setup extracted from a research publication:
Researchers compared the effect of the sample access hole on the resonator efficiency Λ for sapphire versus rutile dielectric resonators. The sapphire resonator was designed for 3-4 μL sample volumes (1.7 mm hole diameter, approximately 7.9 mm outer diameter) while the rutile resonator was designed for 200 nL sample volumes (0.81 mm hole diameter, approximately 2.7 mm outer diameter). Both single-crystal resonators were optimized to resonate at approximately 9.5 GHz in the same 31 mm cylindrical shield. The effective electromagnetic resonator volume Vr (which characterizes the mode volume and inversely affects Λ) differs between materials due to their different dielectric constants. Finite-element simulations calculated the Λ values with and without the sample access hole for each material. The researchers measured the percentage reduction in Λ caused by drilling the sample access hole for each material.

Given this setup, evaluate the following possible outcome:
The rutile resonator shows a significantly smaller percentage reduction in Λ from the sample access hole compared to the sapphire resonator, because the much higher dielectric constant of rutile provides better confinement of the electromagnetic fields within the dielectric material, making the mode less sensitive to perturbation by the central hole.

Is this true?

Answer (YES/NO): NO